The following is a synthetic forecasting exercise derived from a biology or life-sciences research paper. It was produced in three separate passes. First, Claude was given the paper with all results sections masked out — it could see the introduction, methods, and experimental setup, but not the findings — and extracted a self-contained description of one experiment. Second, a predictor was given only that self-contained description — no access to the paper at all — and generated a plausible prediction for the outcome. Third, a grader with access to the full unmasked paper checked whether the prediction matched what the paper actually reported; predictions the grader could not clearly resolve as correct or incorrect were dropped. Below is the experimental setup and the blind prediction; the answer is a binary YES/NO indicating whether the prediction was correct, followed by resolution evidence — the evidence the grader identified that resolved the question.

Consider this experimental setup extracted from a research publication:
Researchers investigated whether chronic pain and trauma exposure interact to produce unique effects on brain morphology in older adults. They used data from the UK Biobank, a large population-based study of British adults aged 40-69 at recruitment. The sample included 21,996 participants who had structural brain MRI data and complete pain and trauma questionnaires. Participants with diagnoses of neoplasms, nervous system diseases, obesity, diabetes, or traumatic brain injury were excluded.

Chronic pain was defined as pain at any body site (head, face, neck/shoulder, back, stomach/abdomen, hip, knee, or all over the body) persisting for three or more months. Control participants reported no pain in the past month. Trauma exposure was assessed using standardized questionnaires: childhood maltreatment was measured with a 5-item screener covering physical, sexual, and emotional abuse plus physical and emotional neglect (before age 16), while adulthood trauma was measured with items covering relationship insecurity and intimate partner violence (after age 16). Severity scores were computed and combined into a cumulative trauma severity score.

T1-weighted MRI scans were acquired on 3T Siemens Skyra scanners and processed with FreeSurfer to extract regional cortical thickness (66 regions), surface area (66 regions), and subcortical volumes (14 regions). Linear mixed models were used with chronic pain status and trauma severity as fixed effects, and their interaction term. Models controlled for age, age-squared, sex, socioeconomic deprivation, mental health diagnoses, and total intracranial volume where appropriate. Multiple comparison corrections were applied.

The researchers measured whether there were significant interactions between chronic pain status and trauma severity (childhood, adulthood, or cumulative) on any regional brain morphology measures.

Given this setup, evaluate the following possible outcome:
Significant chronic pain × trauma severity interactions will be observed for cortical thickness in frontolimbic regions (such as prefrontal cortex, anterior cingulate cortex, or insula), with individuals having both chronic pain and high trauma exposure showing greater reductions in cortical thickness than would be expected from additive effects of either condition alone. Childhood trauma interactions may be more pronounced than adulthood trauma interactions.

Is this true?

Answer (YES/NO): NO